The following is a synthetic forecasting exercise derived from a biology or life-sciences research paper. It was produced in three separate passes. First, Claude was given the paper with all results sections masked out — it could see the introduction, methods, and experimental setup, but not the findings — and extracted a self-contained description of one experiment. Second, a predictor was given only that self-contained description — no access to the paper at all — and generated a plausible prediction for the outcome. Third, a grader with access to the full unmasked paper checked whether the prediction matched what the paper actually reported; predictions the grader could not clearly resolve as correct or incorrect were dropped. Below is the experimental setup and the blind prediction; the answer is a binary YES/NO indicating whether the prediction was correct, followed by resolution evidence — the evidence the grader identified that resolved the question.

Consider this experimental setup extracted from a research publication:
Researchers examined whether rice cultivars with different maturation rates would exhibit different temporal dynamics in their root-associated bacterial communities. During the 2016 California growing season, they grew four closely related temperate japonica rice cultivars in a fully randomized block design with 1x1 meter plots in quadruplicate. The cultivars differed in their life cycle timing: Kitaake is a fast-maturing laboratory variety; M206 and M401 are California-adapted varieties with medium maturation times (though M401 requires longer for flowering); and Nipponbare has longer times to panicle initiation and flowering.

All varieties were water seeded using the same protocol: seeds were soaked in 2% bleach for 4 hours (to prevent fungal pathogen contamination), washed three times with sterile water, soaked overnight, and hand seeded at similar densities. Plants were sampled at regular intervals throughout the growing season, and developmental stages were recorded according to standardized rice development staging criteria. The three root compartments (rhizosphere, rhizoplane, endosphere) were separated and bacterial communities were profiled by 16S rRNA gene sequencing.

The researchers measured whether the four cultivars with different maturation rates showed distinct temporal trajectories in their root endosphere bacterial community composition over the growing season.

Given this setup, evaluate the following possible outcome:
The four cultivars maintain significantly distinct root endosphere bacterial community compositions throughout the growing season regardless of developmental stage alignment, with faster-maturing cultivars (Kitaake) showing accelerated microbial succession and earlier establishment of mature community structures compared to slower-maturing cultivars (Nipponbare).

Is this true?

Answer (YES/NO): NO